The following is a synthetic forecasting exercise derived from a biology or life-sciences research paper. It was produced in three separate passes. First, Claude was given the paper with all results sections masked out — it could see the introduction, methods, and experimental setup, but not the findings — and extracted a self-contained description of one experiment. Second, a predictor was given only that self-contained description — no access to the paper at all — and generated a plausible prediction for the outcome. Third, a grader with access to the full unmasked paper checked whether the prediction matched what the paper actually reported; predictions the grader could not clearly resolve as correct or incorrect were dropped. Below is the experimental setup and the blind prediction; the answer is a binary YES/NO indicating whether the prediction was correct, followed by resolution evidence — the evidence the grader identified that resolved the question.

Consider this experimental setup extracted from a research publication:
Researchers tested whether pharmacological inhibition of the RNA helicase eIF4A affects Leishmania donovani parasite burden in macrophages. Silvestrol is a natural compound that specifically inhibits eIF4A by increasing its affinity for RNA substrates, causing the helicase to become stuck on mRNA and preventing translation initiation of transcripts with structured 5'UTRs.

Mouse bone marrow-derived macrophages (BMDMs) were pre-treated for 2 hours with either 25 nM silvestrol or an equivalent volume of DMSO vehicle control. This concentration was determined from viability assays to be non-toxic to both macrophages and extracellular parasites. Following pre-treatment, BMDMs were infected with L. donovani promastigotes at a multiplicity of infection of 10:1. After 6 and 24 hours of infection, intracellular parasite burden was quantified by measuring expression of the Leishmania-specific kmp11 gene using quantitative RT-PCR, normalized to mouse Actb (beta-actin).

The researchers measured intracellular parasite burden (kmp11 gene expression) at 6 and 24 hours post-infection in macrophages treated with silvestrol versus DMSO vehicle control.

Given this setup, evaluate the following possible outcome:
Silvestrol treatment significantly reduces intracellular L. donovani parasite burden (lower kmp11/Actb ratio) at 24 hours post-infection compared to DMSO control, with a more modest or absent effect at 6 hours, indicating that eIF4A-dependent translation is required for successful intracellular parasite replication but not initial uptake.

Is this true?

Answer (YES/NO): YES